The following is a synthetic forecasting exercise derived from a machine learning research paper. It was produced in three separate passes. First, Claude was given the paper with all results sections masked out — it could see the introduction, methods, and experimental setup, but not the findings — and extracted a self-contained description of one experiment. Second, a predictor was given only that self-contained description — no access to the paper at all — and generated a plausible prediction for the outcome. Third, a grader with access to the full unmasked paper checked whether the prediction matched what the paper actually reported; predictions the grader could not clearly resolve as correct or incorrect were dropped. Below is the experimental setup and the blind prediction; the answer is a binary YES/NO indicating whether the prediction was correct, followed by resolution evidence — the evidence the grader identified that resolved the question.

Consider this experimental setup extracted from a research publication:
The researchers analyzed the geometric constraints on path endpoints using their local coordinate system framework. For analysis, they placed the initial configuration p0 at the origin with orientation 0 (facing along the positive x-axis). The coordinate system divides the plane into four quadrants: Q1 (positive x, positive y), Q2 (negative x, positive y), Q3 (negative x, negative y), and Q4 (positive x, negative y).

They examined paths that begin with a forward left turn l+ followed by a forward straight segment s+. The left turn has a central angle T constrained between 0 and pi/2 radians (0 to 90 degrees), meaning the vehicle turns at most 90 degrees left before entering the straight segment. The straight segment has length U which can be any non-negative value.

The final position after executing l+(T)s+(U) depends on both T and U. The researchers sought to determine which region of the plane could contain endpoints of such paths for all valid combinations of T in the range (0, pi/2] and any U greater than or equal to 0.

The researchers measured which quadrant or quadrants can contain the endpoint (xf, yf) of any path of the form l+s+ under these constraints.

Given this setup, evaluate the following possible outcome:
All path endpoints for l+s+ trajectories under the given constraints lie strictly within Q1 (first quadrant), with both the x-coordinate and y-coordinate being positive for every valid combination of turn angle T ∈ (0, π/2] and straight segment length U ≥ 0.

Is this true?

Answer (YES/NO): YES